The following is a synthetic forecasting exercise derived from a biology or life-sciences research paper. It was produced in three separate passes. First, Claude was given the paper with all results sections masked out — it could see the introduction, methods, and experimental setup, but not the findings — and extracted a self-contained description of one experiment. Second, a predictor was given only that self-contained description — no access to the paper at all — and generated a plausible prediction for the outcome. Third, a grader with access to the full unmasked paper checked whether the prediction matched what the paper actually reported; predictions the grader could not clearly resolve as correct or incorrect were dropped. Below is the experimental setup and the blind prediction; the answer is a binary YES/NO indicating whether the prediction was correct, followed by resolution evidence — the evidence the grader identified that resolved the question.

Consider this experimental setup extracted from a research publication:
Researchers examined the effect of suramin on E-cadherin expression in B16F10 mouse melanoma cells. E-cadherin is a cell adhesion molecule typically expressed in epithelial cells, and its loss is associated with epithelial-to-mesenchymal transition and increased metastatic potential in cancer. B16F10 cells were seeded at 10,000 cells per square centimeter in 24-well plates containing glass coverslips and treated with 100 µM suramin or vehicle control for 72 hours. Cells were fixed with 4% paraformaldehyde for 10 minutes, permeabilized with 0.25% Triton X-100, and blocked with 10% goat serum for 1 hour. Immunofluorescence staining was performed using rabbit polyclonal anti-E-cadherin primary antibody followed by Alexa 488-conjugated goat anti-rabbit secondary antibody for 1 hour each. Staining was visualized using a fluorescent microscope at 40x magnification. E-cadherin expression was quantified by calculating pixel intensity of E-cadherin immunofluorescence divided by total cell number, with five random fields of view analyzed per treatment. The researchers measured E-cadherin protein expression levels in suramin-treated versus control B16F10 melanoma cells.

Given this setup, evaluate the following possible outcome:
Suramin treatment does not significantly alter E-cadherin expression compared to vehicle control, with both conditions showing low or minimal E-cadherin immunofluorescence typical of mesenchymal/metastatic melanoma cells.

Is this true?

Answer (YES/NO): NO